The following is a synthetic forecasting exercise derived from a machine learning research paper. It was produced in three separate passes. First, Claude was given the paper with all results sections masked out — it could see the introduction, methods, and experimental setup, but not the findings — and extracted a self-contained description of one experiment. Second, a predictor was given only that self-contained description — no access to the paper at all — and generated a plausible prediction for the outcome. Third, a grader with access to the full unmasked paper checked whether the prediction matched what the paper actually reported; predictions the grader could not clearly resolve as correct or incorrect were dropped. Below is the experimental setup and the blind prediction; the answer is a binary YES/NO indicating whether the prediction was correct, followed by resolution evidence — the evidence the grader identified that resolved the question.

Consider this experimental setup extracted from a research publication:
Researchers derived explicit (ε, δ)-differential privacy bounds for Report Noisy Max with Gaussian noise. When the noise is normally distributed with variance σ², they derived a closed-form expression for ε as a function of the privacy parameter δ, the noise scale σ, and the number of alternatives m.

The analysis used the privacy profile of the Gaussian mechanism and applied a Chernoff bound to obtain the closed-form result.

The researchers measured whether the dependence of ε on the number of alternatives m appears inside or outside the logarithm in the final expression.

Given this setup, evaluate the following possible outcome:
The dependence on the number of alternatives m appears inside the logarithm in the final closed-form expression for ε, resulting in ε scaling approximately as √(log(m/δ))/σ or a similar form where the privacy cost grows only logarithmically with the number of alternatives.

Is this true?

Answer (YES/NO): YES